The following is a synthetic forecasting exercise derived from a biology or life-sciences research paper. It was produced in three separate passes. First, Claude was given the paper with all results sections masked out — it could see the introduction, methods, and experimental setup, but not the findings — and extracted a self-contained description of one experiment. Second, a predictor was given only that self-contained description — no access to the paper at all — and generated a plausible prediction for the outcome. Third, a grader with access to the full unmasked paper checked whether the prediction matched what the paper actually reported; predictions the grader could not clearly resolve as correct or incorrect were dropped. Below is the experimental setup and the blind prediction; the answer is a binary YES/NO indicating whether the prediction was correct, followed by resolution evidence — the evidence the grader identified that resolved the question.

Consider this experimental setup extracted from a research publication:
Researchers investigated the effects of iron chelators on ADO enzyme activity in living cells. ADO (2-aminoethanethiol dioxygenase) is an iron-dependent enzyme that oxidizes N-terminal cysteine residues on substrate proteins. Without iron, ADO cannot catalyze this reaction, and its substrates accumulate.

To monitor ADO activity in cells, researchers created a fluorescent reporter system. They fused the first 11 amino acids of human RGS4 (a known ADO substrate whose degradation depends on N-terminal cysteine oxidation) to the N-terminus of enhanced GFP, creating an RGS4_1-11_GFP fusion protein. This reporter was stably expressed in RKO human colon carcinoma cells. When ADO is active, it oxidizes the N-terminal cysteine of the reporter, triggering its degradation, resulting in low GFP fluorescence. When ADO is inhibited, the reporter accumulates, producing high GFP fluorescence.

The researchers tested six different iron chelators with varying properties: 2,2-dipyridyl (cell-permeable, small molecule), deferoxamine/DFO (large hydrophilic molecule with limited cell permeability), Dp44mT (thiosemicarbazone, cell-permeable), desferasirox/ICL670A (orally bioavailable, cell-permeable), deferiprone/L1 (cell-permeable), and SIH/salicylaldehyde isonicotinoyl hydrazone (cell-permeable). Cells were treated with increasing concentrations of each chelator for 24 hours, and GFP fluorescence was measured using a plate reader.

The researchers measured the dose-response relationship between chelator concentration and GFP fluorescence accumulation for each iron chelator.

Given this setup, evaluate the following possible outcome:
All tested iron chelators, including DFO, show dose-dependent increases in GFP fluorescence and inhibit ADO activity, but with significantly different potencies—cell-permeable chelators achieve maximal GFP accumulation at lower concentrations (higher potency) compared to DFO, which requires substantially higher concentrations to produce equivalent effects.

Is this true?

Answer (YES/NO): NO